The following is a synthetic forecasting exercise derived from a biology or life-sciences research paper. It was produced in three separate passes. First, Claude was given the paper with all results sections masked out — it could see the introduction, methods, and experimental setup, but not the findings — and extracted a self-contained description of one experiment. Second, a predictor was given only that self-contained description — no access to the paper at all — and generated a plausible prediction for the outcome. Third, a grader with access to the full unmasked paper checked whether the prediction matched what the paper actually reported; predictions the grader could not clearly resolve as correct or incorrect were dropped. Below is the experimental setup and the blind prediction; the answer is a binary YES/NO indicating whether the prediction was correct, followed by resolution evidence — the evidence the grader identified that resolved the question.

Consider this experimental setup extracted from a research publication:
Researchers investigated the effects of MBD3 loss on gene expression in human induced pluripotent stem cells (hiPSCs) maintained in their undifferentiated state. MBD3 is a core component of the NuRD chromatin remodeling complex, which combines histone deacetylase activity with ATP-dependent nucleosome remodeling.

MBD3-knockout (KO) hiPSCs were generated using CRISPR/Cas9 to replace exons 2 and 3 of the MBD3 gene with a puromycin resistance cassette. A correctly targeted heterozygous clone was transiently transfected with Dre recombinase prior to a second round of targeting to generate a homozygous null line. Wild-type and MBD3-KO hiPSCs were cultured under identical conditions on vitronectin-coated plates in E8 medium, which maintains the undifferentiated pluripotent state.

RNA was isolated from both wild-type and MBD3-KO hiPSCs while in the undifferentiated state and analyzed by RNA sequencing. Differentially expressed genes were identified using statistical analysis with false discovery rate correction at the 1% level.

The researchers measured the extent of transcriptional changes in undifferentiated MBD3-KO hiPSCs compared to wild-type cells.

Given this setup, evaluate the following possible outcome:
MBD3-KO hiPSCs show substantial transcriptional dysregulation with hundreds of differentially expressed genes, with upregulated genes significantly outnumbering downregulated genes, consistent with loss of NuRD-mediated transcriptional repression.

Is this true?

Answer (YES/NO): NO